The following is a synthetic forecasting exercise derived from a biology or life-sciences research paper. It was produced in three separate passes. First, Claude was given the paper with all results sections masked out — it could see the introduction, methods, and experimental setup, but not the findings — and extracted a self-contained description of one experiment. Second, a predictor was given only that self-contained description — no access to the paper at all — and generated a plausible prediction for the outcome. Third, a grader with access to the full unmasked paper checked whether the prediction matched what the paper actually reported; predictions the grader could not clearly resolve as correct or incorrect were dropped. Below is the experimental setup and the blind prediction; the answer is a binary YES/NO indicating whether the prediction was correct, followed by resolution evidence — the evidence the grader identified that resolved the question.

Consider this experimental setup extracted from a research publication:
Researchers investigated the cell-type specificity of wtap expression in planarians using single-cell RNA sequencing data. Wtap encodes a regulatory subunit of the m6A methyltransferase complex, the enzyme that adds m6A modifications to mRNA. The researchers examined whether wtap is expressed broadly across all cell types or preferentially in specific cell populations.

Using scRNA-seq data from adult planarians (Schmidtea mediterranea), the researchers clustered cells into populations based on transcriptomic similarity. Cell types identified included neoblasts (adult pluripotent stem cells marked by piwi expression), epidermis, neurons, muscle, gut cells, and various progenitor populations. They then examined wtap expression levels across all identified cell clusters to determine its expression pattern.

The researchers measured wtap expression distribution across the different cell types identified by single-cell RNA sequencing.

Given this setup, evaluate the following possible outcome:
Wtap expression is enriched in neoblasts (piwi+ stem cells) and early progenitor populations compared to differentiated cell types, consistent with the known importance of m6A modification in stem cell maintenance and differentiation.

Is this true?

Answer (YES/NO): YES